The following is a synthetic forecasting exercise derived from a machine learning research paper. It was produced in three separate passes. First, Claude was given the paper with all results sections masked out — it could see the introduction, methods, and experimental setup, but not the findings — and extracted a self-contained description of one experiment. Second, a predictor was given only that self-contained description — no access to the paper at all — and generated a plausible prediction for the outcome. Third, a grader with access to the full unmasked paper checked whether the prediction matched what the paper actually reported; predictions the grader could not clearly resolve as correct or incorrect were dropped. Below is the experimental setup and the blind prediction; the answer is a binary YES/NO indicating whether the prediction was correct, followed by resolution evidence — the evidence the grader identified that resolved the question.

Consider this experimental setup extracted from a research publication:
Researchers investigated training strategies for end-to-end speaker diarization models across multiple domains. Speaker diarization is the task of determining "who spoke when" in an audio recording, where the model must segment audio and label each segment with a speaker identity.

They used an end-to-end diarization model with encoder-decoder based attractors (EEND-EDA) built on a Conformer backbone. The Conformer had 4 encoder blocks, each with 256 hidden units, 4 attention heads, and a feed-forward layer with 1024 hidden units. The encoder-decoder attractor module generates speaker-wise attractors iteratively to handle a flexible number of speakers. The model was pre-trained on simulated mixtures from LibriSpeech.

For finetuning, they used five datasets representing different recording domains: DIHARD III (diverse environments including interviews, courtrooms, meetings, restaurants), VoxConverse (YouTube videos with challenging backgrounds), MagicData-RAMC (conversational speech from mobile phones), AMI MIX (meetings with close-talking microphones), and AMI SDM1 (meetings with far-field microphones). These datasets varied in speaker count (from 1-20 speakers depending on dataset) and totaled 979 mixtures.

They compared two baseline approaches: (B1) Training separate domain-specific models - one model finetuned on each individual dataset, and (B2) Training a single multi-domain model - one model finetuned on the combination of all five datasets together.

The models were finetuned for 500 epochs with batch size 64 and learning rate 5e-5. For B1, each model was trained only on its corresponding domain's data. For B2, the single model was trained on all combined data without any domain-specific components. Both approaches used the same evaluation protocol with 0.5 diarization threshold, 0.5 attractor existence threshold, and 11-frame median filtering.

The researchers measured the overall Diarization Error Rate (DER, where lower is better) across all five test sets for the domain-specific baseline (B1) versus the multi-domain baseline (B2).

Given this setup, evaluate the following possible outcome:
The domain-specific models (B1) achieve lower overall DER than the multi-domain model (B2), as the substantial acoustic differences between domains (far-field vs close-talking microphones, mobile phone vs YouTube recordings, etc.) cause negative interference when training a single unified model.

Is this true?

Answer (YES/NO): NO